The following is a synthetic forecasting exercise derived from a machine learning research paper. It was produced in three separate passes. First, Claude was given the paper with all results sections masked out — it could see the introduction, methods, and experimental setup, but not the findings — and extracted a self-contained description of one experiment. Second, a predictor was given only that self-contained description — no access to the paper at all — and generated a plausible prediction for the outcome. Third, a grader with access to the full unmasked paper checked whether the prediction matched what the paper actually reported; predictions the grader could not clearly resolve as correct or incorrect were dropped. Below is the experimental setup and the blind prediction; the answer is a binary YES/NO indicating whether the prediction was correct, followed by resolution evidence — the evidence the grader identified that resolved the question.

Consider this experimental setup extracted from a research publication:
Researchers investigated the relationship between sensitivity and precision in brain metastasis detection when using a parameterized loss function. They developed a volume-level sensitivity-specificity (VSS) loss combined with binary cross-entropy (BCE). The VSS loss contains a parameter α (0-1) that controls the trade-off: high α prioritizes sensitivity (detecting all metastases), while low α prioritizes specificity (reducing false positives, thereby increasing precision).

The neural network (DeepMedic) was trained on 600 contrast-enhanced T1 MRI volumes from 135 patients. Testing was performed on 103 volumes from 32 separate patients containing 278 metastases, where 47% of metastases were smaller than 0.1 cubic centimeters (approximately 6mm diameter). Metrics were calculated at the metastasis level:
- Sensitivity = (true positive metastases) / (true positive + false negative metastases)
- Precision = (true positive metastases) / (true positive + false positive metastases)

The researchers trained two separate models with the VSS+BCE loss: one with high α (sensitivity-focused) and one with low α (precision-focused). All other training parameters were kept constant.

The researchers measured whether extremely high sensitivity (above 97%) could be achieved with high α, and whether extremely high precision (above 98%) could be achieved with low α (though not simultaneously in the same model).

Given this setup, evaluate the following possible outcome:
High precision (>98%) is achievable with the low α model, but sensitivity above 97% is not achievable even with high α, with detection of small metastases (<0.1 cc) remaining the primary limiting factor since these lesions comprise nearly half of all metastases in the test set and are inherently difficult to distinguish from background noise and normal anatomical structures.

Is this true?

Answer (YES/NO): NO